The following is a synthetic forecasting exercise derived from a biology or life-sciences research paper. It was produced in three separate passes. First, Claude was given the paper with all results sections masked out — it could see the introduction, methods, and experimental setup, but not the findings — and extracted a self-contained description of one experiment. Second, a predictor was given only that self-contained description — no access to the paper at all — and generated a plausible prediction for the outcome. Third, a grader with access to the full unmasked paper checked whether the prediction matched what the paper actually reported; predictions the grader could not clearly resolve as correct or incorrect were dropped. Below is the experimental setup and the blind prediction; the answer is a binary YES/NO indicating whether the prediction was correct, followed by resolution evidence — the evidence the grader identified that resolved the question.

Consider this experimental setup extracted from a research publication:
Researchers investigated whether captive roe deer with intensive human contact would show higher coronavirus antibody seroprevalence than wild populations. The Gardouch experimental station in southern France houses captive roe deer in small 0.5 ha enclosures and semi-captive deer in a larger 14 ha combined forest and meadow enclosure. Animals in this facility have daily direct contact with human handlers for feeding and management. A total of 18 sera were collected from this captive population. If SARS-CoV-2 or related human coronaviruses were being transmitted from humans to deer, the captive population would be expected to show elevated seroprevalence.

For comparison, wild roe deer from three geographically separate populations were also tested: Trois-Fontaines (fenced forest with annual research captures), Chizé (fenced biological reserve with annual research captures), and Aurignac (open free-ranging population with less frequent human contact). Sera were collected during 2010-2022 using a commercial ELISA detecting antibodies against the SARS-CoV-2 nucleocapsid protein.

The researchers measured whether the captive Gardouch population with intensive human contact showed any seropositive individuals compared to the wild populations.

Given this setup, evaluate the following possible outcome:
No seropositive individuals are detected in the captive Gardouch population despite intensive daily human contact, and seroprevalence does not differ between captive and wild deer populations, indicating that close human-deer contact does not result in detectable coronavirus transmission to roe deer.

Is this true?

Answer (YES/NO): YES